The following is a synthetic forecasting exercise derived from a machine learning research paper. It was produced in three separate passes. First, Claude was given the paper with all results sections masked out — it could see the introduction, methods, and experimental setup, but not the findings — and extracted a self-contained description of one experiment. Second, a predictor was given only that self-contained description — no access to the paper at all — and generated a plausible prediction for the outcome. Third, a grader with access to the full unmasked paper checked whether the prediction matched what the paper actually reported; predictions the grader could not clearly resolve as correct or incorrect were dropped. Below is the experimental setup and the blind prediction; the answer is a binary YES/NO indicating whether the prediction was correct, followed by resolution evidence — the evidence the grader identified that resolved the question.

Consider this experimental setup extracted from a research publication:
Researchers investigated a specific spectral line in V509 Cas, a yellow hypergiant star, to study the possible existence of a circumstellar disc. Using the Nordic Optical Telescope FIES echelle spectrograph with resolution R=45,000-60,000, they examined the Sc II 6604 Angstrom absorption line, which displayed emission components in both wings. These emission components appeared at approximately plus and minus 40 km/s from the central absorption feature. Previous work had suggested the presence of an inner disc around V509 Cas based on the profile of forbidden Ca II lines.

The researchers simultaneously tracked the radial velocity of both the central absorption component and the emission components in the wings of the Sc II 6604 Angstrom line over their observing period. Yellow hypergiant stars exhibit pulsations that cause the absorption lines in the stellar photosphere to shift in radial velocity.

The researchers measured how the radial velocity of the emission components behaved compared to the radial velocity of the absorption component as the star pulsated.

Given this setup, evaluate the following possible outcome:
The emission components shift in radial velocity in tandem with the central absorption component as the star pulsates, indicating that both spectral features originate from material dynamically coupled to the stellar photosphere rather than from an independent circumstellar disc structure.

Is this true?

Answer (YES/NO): NO